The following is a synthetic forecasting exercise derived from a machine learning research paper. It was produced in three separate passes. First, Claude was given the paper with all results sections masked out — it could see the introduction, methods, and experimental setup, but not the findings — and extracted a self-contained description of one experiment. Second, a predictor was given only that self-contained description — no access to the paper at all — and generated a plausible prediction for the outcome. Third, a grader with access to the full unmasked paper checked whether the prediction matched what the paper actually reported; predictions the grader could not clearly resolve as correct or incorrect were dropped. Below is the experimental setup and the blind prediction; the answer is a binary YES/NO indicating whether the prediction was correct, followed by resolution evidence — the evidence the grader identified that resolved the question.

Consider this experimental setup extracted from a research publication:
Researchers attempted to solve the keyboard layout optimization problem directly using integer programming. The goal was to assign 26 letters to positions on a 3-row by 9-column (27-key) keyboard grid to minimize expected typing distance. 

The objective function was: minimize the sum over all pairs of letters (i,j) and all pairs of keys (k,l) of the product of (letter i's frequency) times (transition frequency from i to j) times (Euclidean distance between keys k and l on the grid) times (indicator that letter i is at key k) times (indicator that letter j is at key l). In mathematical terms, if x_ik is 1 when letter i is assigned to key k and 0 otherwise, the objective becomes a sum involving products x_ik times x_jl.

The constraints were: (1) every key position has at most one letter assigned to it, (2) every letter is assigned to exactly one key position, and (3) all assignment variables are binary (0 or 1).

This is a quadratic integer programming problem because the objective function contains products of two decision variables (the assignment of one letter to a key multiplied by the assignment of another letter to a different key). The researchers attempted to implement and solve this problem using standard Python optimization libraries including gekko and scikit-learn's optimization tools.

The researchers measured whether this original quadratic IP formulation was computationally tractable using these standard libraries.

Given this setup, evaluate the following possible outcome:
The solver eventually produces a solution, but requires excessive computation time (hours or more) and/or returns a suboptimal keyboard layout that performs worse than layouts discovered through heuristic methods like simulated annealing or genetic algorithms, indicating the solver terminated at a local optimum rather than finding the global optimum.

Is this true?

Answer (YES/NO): NO